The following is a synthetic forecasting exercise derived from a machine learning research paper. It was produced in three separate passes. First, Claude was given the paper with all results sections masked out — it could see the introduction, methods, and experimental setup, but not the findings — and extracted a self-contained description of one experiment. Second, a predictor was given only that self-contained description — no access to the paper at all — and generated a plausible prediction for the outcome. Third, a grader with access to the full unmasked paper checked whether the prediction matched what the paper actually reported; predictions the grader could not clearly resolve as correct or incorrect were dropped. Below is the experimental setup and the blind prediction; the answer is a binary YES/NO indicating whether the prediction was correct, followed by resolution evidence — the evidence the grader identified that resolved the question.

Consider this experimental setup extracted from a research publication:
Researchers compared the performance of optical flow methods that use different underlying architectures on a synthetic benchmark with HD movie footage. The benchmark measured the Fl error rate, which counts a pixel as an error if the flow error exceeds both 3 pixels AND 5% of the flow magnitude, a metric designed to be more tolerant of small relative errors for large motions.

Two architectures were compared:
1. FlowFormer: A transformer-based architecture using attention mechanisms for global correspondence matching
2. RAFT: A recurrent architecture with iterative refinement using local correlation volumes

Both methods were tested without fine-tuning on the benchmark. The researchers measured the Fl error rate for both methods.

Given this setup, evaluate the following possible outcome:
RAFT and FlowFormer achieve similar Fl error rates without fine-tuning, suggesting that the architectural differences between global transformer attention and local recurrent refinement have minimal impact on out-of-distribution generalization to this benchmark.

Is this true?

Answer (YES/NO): NO